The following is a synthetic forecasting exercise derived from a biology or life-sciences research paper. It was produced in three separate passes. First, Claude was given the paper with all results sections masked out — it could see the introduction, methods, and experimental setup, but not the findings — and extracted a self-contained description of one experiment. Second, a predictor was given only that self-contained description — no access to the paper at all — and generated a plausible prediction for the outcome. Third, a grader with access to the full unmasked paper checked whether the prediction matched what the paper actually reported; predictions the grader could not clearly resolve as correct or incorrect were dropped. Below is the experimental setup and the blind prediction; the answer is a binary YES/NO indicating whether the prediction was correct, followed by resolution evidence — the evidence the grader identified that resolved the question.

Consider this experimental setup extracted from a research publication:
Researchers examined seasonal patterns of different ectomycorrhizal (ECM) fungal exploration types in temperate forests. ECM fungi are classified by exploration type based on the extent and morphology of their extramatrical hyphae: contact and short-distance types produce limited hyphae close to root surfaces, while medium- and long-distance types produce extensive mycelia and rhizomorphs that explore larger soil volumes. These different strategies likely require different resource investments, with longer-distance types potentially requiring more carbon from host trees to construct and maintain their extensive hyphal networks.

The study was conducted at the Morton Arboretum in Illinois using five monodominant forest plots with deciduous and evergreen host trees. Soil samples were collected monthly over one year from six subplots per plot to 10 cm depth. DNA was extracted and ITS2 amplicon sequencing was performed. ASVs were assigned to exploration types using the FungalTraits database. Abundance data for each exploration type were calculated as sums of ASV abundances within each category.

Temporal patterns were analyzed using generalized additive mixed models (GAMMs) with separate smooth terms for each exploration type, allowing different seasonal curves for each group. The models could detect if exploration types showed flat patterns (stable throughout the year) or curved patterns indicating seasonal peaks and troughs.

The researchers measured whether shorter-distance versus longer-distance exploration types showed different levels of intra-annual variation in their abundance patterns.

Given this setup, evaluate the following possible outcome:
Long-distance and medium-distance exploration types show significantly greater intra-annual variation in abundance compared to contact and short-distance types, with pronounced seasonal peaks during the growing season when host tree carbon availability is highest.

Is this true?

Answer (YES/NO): NO